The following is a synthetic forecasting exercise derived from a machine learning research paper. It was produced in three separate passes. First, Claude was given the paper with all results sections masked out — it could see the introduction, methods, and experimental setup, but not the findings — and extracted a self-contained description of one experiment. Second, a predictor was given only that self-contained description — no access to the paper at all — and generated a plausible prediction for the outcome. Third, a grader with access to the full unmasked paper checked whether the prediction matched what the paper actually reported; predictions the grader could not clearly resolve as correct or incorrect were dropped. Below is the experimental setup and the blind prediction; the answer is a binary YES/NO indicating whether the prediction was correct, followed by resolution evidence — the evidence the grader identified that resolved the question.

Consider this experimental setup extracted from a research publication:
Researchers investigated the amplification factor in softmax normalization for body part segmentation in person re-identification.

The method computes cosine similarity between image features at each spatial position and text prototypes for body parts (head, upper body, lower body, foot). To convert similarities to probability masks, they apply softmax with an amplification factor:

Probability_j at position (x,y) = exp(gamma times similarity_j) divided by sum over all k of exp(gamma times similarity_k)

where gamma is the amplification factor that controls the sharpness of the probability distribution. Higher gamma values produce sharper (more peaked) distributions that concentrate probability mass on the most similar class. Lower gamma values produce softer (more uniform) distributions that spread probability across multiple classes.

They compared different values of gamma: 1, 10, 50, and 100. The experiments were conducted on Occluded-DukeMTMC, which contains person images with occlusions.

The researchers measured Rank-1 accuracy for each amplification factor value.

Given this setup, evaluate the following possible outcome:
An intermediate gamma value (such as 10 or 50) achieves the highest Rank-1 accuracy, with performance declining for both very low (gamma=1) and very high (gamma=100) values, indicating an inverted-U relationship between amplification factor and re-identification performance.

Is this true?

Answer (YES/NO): YES